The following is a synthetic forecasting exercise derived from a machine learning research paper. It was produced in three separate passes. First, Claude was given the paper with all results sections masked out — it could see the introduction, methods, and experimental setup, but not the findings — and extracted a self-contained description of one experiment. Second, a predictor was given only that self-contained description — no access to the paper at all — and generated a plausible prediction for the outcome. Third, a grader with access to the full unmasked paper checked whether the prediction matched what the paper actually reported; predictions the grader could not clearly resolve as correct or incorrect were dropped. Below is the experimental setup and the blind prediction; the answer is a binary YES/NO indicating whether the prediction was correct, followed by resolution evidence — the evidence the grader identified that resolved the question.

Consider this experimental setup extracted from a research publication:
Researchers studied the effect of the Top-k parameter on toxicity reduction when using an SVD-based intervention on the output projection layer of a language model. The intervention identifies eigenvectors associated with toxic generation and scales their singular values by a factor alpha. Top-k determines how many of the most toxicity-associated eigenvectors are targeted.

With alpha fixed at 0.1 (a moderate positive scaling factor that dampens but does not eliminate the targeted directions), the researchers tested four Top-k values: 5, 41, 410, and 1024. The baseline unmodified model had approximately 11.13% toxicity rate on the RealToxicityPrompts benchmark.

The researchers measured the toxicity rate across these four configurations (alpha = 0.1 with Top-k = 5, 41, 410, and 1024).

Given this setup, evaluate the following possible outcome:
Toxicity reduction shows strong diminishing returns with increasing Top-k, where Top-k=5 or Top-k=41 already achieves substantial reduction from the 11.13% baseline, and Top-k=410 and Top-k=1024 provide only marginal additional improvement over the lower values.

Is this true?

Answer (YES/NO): NO